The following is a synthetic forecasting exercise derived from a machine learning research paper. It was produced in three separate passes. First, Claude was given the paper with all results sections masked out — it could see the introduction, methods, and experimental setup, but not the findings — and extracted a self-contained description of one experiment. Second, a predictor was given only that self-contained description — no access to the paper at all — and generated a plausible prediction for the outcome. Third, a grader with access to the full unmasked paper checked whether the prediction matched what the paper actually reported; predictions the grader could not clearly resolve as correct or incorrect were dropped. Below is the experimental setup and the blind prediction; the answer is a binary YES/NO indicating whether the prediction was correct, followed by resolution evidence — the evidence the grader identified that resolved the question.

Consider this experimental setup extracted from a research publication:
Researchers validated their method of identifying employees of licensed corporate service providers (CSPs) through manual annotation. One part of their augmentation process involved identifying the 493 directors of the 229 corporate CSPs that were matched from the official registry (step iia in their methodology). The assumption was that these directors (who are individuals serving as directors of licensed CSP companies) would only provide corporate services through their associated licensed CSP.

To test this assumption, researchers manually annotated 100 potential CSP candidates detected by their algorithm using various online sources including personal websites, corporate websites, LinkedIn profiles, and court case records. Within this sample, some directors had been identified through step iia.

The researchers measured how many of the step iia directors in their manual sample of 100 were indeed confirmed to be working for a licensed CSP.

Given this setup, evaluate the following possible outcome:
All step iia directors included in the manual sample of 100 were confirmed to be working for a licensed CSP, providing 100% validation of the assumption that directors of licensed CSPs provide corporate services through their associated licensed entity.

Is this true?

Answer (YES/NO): YES